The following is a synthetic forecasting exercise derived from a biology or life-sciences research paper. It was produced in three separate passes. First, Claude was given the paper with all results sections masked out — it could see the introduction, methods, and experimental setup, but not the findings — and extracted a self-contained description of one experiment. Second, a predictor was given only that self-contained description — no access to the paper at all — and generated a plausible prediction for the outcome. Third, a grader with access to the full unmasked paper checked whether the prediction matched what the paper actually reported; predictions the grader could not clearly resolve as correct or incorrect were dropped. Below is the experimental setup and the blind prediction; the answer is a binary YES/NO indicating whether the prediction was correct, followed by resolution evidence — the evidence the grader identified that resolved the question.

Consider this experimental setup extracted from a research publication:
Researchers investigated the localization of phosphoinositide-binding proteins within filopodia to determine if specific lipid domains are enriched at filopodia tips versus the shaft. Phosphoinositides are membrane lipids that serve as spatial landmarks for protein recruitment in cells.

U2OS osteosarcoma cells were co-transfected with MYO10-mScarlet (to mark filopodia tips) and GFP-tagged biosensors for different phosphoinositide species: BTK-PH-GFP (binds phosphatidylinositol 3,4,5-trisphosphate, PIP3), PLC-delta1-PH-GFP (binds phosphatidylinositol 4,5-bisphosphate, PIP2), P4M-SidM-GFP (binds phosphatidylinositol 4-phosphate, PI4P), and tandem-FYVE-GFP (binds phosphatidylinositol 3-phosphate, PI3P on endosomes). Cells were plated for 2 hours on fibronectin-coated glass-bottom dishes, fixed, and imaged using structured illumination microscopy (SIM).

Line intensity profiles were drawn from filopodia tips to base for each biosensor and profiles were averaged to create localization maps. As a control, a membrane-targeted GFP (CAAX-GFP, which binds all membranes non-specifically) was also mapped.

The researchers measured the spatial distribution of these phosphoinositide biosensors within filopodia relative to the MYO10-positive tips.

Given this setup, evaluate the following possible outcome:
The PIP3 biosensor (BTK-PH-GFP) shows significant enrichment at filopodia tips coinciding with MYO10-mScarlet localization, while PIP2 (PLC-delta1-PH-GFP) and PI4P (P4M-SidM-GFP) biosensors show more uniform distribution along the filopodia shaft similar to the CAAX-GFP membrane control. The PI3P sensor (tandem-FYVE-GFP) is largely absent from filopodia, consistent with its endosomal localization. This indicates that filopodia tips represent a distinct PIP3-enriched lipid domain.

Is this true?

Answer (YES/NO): NO